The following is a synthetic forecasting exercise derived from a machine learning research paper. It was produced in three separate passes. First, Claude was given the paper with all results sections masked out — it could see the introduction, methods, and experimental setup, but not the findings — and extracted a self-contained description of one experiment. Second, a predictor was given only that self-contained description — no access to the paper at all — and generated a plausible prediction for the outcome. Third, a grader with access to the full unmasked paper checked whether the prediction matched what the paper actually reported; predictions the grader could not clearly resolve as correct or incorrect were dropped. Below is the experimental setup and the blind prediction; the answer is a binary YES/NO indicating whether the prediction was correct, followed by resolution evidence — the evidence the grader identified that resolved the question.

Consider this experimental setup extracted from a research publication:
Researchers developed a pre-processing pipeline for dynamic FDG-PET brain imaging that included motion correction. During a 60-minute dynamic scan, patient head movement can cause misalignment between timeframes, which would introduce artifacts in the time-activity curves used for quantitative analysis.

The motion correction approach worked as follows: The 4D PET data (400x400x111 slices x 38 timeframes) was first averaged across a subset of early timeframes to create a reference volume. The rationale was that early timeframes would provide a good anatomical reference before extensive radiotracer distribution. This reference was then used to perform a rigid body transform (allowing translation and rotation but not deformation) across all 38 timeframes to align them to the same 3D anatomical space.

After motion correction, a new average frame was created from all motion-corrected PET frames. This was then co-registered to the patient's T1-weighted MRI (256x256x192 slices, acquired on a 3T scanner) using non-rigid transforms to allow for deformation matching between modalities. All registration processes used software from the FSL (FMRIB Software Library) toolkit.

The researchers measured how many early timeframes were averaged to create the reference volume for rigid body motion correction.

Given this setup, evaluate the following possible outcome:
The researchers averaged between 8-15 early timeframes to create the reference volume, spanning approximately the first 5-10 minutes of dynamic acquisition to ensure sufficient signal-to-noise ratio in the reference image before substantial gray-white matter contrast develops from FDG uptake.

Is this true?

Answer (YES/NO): YES